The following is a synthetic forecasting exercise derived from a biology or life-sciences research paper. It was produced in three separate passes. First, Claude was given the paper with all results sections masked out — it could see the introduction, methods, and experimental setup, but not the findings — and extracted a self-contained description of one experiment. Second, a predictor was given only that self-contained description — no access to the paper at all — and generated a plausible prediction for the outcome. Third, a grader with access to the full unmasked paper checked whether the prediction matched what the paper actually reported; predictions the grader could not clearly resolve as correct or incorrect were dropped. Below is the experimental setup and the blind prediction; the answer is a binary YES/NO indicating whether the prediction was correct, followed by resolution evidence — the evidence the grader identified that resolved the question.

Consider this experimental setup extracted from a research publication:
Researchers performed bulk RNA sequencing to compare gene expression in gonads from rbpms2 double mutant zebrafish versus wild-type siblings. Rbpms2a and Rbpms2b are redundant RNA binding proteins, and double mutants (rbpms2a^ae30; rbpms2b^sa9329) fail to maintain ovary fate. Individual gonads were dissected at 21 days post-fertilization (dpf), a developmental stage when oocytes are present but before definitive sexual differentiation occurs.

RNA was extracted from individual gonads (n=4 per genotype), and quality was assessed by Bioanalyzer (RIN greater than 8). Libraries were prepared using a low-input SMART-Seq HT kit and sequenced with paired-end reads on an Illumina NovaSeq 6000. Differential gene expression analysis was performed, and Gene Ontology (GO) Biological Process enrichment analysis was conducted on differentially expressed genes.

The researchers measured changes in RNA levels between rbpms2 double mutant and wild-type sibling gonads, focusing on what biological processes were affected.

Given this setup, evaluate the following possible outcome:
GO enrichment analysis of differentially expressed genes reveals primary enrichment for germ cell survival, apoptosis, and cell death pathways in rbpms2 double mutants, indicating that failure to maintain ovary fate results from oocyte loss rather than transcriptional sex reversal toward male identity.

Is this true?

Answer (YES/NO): NO